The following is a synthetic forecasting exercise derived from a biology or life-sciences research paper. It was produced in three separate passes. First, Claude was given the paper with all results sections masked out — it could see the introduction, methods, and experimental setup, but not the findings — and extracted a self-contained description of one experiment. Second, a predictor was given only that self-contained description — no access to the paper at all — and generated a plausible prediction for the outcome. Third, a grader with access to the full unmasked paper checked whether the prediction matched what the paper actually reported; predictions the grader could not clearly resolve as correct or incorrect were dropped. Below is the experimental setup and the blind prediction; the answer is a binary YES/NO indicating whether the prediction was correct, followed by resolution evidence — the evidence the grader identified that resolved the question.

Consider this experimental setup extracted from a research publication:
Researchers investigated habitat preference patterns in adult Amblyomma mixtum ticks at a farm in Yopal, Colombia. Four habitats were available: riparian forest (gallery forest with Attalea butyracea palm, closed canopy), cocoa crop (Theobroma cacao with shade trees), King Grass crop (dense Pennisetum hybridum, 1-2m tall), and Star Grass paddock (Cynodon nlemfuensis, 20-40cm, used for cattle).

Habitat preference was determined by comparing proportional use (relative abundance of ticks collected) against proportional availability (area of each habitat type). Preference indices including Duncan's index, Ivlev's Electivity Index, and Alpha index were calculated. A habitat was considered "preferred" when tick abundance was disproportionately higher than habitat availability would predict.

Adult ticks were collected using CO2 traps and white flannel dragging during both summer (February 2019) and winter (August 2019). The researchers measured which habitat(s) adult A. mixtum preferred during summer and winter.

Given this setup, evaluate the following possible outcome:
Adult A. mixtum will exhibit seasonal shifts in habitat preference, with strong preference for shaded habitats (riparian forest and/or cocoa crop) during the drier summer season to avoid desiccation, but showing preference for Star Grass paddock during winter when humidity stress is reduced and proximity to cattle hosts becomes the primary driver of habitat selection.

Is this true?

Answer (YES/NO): NO